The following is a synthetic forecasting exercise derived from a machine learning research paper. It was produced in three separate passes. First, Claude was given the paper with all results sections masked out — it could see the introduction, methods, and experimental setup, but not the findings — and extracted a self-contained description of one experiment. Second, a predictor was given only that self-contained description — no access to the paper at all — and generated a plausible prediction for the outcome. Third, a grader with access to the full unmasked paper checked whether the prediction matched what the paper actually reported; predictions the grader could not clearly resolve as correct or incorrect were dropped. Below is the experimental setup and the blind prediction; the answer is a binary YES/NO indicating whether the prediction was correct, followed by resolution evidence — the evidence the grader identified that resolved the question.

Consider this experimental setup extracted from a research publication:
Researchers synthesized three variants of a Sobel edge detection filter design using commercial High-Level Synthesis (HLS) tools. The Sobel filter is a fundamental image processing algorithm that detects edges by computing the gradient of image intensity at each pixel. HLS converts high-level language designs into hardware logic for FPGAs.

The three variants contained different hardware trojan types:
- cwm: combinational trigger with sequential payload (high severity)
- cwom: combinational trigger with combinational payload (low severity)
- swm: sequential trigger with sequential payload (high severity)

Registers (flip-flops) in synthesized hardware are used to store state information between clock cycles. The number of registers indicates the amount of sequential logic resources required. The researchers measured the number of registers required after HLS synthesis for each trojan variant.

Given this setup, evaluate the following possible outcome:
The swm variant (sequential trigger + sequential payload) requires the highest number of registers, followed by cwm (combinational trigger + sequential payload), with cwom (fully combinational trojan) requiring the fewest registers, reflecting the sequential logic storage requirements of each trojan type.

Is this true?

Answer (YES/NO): NO